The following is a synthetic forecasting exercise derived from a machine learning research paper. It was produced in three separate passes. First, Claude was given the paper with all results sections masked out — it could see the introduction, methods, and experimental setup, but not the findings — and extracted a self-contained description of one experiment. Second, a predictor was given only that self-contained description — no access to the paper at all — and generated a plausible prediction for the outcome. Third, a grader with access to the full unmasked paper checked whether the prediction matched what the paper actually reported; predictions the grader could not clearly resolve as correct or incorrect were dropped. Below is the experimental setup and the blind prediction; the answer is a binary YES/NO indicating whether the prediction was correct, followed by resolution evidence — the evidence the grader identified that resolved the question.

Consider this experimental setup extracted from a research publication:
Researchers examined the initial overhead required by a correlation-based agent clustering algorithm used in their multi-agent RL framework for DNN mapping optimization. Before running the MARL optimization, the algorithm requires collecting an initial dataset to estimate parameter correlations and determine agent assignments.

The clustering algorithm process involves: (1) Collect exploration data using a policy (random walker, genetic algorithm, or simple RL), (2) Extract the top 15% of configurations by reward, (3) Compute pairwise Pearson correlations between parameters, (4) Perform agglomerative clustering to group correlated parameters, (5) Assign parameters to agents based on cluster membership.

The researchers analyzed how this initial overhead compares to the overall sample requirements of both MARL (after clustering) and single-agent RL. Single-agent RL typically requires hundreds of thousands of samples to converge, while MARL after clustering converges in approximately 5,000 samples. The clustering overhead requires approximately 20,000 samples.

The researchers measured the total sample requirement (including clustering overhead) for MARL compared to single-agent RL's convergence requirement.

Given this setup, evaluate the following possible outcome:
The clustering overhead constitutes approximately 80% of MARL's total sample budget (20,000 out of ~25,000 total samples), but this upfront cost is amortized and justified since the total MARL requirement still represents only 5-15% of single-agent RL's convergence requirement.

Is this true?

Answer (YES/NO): YES